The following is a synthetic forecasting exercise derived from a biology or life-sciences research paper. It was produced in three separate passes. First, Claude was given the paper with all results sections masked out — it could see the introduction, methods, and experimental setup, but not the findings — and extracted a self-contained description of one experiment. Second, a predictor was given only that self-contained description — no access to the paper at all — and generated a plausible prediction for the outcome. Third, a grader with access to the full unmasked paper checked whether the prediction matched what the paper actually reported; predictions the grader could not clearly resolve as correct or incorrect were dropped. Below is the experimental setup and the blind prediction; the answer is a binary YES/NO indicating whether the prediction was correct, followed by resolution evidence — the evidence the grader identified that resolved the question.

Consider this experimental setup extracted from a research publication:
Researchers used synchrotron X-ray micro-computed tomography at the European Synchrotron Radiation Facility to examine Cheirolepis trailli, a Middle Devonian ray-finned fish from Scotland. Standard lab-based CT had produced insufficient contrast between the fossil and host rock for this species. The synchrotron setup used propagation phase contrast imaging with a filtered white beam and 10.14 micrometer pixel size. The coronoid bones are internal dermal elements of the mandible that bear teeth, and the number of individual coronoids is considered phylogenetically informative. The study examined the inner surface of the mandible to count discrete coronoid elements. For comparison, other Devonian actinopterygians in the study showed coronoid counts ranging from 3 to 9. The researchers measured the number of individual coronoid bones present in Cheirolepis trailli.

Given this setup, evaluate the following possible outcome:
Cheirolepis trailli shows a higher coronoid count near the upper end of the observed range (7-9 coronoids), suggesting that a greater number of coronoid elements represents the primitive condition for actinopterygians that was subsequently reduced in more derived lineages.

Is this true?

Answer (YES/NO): YES